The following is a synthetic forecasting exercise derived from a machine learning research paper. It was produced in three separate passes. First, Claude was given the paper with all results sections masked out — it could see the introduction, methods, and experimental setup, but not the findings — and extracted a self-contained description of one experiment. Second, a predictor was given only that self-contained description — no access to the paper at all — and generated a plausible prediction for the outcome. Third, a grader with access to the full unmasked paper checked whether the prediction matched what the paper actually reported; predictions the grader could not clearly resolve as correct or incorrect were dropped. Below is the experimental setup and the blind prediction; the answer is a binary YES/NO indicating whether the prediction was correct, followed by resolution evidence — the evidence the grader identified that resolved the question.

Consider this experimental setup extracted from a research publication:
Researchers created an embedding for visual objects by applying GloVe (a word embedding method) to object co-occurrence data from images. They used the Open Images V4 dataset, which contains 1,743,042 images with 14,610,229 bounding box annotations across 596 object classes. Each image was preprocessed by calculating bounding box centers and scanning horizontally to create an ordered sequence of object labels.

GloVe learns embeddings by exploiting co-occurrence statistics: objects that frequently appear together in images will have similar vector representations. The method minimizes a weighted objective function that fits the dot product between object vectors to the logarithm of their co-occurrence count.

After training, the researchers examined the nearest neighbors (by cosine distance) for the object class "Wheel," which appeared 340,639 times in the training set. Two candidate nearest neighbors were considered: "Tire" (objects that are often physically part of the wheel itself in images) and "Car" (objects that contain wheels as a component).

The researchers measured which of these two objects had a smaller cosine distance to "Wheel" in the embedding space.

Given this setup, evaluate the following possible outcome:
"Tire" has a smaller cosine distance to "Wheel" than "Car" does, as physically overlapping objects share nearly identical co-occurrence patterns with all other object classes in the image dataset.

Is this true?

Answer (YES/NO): YES